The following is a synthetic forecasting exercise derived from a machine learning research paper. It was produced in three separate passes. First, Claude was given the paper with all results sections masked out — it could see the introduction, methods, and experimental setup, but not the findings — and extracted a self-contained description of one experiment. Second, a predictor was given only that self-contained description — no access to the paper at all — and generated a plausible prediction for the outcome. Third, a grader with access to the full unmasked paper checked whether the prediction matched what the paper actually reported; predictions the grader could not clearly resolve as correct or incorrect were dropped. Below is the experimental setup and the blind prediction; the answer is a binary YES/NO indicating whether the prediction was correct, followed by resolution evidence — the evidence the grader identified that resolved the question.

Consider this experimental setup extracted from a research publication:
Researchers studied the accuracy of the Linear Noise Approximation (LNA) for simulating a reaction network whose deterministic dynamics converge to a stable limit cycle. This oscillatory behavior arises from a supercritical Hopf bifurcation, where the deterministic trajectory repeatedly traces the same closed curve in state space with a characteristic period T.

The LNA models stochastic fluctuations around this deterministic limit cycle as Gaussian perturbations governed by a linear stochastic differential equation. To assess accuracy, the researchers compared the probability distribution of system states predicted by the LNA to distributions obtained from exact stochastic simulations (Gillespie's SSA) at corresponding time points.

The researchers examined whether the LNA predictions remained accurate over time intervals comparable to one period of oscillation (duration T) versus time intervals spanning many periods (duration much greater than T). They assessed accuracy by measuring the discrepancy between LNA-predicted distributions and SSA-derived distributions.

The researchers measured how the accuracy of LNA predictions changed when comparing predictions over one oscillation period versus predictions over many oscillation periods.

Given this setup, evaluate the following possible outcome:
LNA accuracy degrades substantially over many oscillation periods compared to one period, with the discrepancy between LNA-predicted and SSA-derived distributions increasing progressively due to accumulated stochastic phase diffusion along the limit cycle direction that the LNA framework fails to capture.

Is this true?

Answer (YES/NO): YES